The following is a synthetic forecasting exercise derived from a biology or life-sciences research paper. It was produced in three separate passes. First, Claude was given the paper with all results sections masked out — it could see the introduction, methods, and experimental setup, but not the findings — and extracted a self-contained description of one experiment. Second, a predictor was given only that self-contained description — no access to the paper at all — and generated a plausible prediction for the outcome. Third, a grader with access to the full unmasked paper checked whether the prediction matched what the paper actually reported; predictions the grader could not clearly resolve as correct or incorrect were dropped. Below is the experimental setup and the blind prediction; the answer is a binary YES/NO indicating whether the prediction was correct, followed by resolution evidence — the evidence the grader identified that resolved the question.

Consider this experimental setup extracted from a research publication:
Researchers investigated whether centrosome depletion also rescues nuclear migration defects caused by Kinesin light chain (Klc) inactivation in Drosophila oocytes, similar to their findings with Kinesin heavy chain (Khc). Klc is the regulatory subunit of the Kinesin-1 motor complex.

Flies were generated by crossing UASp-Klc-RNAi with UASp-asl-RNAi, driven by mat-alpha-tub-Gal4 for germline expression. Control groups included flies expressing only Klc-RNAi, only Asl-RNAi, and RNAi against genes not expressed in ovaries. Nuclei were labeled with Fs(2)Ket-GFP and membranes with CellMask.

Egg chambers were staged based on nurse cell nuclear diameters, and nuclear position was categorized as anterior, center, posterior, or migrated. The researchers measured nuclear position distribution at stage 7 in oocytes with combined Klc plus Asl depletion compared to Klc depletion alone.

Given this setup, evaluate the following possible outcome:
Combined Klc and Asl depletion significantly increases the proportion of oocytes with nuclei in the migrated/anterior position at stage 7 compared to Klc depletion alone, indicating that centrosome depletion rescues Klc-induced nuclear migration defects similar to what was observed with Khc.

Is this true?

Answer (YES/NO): NO